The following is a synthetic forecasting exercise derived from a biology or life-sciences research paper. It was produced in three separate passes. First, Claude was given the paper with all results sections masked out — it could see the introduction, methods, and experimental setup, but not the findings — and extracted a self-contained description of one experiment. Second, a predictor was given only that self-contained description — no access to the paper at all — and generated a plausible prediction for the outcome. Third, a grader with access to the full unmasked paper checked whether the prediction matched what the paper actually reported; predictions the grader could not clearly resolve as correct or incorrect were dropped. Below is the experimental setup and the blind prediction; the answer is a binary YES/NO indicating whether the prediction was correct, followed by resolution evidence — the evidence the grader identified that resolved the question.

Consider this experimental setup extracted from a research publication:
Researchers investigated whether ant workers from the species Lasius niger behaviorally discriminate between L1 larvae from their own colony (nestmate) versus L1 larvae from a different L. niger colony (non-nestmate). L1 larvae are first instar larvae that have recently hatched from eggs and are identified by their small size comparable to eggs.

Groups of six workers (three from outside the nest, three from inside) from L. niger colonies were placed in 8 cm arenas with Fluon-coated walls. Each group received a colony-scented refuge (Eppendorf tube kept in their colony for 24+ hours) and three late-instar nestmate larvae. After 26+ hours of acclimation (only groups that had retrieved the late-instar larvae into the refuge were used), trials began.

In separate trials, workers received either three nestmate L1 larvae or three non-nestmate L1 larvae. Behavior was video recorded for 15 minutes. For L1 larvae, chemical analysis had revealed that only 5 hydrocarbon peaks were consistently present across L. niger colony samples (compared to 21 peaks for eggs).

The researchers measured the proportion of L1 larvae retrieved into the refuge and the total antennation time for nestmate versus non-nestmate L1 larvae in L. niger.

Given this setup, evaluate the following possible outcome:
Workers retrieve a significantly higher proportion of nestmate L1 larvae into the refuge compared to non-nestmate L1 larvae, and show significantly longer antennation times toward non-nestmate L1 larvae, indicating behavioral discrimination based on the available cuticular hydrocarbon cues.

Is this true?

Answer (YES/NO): NO